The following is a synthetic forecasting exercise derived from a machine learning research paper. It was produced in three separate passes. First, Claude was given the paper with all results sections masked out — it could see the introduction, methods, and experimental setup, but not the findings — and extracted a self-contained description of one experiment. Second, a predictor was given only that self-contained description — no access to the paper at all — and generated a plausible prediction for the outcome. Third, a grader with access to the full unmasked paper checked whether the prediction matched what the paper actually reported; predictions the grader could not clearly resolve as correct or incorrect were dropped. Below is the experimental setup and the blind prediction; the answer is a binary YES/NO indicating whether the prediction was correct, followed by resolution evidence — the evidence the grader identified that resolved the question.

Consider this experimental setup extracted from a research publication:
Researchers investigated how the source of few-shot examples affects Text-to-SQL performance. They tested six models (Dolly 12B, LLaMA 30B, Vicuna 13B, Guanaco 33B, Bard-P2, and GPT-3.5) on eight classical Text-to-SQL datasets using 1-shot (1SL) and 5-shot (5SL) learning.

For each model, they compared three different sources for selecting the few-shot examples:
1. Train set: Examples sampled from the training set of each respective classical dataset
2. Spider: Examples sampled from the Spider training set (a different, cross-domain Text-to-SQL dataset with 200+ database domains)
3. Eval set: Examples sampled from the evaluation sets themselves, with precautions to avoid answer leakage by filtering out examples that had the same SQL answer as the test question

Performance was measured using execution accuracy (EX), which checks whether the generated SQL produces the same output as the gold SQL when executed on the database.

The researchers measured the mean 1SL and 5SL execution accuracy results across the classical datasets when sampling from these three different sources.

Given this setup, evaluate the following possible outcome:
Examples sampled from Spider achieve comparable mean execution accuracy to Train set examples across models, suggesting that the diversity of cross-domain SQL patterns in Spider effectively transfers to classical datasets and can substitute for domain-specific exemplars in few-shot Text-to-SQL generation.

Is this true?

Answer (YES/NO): NO